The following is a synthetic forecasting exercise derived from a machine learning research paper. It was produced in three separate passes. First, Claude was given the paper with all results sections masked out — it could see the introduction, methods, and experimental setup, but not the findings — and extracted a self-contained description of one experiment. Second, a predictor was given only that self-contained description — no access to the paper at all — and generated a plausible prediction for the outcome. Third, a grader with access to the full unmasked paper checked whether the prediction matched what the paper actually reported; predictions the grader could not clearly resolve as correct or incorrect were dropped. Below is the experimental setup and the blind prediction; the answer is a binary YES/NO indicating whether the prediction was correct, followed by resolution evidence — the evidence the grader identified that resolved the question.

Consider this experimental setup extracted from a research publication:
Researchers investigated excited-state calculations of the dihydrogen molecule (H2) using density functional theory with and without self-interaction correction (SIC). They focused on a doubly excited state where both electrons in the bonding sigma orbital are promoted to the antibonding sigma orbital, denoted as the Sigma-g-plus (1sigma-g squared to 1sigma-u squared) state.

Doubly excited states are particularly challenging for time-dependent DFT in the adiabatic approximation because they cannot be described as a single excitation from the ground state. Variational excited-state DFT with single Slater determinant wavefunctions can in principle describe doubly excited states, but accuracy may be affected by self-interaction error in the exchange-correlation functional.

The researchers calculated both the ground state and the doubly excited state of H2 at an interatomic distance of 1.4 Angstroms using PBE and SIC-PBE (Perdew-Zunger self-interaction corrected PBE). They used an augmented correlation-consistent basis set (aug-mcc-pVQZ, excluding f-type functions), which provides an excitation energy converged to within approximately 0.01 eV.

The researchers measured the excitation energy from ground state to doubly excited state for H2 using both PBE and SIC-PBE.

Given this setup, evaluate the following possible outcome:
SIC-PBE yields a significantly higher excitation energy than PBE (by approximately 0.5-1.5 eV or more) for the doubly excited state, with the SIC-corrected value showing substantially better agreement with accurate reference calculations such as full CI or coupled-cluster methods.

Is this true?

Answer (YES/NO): YES